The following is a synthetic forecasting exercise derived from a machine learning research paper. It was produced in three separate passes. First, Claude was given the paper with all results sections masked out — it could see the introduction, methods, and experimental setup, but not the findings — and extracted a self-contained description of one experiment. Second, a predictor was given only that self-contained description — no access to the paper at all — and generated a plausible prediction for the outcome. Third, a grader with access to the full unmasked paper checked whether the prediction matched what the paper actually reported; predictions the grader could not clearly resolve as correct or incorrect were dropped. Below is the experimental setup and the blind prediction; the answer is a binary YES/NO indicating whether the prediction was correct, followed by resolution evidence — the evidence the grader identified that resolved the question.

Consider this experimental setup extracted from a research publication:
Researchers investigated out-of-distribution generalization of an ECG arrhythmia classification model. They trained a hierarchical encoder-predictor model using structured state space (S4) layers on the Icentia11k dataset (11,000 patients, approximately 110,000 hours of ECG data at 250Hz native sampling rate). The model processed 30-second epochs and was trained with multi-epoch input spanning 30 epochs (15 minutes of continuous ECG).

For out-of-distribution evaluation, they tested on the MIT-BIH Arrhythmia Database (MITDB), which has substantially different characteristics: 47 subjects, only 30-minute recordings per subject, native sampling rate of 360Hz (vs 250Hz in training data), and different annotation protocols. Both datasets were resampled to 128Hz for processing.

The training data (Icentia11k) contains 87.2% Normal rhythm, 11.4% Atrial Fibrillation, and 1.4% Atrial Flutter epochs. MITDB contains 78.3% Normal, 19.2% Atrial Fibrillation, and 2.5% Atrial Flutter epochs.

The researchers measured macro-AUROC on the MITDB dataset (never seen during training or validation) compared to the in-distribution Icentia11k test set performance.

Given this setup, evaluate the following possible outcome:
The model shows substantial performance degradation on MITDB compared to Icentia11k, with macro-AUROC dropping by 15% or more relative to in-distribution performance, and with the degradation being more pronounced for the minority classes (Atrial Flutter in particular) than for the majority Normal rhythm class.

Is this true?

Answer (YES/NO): NO